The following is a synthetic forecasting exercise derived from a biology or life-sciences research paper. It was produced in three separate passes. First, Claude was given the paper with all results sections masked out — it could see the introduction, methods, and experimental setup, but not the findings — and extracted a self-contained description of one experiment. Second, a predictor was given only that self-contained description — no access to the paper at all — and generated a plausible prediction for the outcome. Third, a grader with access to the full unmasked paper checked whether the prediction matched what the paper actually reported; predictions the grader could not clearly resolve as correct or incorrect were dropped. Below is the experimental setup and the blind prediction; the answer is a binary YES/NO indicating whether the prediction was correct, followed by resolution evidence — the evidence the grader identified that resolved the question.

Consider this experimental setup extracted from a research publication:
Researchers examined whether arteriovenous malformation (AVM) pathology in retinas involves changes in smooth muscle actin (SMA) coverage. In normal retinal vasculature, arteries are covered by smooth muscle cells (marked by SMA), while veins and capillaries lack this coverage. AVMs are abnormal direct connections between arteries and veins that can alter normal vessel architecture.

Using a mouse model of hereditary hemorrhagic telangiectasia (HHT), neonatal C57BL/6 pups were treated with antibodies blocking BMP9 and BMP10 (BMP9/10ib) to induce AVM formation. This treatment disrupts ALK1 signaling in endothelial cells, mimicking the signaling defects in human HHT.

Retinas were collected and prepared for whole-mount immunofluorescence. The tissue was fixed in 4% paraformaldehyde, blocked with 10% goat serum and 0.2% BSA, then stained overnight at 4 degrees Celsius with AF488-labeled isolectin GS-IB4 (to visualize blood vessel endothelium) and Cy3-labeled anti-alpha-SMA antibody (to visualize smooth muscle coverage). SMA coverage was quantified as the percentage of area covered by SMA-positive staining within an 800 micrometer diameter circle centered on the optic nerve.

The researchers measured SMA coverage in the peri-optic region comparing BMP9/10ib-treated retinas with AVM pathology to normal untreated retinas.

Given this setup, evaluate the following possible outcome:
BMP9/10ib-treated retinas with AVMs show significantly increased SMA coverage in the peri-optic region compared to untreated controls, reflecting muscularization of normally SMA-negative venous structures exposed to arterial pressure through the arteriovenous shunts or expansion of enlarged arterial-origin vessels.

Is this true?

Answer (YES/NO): YES